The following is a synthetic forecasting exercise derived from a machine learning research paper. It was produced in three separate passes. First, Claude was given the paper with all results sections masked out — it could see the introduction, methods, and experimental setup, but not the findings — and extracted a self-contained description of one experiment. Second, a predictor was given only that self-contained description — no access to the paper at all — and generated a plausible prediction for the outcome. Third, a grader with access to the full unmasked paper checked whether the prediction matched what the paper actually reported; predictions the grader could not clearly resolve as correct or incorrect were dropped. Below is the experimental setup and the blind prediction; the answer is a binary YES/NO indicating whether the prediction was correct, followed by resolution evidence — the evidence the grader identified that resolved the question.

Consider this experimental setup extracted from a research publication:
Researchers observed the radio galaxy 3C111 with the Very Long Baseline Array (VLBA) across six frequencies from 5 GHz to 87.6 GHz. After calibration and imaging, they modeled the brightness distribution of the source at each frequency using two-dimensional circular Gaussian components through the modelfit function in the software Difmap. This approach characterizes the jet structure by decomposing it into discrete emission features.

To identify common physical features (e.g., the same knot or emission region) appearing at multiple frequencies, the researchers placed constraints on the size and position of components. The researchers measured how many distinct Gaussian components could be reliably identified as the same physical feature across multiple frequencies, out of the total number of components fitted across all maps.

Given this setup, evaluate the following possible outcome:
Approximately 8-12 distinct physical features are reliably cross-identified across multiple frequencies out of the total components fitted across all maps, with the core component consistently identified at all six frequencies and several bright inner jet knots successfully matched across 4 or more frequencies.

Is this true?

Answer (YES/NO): NO